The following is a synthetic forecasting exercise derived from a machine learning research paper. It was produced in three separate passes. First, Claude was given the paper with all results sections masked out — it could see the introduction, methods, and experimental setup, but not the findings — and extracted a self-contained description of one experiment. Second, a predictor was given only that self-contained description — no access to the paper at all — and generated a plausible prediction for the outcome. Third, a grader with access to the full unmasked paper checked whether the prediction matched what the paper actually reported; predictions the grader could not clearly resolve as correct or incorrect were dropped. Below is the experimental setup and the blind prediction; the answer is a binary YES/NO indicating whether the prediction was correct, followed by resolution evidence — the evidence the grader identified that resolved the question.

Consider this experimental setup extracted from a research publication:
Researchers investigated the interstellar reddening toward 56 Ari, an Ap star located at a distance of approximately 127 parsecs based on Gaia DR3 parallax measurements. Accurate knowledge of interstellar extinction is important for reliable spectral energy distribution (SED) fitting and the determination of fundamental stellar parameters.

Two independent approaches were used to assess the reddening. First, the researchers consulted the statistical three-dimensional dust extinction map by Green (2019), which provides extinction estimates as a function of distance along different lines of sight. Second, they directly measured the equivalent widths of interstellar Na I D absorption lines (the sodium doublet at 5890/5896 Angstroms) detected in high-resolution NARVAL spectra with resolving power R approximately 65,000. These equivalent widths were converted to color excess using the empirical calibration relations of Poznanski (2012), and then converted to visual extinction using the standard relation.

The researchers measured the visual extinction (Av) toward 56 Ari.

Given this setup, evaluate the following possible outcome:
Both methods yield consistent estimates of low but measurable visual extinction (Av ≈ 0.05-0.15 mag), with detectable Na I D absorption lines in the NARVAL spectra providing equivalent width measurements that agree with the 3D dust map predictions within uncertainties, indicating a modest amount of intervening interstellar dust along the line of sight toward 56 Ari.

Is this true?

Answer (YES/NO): NO